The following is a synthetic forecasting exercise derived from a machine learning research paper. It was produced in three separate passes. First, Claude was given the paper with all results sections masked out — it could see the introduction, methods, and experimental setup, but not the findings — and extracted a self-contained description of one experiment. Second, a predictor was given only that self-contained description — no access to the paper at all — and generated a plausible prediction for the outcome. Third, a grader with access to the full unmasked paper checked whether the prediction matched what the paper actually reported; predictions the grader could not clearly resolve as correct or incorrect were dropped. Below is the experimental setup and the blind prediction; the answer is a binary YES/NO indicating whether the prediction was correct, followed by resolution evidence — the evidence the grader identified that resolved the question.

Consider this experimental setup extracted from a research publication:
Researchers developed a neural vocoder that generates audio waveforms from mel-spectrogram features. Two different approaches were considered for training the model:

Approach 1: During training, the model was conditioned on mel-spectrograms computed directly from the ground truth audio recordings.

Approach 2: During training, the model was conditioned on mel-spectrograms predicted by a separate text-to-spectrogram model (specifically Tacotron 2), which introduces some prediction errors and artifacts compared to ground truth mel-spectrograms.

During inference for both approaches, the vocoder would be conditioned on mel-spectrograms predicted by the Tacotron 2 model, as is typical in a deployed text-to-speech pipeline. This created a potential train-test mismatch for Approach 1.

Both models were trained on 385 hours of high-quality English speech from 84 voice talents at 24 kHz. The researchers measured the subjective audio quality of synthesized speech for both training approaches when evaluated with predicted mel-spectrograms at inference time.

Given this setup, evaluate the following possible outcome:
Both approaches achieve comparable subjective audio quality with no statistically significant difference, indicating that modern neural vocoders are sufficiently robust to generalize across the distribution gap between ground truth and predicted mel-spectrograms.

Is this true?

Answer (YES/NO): YES